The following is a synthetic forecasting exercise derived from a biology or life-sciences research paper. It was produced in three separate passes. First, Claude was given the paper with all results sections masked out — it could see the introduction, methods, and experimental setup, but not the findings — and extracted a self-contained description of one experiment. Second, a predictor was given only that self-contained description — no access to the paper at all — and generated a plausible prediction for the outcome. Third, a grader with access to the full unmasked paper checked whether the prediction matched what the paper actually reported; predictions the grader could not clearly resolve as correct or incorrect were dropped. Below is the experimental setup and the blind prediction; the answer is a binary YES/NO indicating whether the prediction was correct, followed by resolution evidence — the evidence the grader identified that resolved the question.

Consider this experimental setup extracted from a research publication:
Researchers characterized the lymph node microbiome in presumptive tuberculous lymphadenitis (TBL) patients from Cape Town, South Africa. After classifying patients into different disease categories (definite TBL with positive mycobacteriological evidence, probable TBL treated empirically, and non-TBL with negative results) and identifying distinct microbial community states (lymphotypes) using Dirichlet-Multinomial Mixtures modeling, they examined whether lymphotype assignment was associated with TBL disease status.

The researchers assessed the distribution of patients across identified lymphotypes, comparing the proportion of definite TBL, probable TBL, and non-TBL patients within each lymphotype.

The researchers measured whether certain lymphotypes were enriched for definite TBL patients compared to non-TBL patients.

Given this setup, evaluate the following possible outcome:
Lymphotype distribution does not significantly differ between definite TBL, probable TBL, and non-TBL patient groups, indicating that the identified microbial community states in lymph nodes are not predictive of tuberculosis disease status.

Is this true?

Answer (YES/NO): NO